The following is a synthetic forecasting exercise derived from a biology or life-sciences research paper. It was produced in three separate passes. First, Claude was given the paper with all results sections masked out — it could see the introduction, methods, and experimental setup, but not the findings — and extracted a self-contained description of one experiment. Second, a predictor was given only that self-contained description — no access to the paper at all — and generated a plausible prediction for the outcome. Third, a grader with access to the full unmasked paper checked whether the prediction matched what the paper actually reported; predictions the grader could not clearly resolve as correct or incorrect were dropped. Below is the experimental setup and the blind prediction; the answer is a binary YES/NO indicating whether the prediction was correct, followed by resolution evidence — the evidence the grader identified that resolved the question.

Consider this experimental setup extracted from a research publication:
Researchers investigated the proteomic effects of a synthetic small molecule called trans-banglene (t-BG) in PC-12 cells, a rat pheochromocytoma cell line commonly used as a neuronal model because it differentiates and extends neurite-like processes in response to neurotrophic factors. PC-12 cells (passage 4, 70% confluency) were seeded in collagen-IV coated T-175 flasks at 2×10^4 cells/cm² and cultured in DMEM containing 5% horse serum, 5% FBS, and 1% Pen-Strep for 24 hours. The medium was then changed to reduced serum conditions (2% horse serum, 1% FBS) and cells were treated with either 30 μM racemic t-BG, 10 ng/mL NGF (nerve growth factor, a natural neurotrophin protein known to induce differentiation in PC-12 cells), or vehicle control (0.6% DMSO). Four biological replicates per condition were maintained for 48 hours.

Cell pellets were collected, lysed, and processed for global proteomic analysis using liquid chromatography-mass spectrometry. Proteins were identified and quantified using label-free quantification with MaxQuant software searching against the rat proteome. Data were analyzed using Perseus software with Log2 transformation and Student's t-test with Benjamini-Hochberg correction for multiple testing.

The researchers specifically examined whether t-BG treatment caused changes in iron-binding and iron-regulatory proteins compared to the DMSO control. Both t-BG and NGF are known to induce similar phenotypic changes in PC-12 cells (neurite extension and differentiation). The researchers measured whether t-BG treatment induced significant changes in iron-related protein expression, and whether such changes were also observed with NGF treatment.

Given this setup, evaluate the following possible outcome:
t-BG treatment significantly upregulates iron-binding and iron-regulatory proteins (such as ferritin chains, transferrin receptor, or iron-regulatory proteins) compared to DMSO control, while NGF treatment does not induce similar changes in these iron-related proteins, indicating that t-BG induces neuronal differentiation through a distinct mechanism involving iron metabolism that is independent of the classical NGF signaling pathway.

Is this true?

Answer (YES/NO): NO